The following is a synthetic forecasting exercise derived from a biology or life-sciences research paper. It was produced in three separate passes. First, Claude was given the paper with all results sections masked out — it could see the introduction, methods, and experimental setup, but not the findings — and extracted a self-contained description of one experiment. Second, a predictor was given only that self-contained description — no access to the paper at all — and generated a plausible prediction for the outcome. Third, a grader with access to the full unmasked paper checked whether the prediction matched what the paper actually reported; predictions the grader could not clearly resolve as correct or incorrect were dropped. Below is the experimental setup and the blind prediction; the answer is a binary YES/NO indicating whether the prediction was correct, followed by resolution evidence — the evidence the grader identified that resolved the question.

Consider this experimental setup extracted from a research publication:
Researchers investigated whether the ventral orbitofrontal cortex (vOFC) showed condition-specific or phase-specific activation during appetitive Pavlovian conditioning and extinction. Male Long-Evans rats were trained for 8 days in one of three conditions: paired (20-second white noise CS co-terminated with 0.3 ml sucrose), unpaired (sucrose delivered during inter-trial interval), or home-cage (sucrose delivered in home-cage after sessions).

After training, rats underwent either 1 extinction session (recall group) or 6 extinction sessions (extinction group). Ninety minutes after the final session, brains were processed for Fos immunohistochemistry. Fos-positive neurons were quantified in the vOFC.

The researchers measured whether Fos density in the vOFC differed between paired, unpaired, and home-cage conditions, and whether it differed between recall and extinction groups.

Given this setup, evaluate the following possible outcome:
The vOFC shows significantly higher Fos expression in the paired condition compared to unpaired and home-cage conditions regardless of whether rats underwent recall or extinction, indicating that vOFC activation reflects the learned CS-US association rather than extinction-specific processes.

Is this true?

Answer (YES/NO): NO